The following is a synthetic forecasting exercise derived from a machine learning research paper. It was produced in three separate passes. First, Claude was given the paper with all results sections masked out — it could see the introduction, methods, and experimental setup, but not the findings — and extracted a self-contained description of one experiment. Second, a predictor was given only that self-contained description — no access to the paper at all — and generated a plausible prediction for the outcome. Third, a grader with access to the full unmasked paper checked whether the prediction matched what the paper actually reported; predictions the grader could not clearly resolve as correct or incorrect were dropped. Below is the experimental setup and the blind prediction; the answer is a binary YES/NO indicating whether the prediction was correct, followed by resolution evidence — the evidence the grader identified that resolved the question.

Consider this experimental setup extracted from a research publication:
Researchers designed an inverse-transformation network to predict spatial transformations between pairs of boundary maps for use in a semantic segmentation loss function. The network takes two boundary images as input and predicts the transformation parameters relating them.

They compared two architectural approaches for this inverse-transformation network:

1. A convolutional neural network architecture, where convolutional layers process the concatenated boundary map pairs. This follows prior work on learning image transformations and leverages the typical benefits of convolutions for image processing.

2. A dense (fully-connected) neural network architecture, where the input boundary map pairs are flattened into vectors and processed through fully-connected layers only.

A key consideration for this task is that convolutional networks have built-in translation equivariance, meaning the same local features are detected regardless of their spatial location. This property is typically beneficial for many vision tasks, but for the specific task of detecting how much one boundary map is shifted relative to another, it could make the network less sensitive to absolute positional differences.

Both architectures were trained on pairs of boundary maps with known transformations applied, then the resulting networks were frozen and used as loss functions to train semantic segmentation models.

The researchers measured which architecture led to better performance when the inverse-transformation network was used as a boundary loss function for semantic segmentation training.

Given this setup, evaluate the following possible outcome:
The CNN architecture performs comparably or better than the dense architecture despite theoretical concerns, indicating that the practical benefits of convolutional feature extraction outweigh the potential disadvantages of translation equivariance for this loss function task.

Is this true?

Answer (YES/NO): NO